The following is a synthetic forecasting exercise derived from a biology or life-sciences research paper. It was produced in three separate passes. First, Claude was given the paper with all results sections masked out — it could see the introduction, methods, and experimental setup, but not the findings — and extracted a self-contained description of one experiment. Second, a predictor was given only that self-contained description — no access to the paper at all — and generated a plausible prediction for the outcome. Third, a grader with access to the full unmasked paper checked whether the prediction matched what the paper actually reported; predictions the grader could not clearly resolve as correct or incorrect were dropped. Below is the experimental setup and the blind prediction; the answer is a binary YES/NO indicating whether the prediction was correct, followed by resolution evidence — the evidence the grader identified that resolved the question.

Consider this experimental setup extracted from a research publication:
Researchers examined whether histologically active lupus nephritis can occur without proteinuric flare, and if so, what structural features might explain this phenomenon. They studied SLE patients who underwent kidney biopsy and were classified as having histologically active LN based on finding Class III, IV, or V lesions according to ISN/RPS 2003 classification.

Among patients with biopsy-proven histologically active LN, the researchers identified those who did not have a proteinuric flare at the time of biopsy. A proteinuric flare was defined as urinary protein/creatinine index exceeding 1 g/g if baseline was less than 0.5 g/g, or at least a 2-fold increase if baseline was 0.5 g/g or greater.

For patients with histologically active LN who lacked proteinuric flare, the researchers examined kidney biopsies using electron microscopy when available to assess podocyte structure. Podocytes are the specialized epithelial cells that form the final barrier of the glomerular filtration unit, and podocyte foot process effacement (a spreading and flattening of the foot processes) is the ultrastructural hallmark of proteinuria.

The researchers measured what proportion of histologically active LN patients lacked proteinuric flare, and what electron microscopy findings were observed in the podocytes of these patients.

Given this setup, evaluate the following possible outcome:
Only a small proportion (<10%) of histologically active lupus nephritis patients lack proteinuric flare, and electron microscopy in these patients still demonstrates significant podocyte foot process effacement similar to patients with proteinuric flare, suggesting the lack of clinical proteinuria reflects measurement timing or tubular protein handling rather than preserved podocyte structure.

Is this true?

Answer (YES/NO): NO